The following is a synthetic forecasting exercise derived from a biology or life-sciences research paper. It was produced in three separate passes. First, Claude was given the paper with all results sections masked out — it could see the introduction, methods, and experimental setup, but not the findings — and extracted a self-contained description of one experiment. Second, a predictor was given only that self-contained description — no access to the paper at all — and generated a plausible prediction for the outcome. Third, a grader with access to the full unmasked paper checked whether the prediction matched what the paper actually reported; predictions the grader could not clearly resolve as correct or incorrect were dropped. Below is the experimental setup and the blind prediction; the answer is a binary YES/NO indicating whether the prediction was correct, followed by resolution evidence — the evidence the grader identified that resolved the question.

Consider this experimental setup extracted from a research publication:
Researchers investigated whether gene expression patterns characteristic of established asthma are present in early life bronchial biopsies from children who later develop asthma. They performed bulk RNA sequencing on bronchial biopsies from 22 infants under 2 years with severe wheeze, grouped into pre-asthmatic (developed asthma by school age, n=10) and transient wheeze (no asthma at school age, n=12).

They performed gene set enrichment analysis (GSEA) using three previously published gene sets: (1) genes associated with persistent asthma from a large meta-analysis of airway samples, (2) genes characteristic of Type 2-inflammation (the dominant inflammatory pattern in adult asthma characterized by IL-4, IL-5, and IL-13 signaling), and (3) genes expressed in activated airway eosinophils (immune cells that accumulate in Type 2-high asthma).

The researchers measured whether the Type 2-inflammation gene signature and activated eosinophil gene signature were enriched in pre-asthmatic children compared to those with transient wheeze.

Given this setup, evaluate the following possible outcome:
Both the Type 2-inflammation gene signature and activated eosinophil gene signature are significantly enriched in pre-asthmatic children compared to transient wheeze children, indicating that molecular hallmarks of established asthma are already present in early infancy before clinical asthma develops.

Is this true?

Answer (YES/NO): NO